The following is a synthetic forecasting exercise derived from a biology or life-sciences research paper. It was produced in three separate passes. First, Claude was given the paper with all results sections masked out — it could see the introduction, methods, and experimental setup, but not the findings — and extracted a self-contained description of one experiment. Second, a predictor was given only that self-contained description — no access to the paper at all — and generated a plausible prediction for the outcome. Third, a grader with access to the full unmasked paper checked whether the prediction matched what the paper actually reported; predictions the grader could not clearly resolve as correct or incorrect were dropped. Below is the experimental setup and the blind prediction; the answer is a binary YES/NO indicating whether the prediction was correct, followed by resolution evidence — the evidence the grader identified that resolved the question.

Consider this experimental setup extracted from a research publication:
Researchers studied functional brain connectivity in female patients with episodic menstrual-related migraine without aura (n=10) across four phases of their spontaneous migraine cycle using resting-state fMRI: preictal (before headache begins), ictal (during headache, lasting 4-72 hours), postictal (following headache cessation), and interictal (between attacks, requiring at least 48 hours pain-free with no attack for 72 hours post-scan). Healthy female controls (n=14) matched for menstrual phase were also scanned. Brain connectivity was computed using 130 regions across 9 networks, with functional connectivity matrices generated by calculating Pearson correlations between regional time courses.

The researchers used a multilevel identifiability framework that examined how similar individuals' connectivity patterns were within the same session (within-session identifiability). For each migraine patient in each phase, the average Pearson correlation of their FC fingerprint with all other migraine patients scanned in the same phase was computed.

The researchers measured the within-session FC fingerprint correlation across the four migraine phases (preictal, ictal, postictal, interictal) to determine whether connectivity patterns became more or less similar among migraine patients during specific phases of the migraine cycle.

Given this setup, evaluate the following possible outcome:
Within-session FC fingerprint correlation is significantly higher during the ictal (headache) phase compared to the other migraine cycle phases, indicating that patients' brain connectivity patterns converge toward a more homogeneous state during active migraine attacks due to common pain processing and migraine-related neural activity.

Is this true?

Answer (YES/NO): NO